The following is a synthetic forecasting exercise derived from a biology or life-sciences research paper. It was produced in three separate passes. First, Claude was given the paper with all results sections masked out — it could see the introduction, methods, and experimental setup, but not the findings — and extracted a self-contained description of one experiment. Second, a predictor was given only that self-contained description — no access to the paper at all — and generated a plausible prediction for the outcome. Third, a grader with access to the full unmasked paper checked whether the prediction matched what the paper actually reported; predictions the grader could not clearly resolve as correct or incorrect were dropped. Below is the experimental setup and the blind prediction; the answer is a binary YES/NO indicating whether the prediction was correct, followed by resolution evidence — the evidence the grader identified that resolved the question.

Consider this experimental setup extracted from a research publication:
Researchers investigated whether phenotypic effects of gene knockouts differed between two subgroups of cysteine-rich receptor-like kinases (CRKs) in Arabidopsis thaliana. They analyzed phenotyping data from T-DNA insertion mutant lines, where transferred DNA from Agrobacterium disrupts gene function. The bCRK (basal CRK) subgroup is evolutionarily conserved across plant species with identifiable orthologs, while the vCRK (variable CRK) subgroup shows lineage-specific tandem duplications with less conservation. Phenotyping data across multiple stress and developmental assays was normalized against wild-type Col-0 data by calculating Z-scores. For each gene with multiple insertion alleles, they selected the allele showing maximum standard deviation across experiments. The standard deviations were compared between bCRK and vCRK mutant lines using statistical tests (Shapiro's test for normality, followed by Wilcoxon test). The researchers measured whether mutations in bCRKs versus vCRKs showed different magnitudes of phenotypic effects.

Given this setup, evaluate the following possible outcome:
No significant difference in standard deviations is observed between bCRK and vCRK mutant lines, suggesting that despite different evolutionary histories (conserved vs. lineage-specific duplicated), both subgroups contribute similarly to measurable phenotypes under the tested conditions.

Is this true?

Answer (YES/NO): NO